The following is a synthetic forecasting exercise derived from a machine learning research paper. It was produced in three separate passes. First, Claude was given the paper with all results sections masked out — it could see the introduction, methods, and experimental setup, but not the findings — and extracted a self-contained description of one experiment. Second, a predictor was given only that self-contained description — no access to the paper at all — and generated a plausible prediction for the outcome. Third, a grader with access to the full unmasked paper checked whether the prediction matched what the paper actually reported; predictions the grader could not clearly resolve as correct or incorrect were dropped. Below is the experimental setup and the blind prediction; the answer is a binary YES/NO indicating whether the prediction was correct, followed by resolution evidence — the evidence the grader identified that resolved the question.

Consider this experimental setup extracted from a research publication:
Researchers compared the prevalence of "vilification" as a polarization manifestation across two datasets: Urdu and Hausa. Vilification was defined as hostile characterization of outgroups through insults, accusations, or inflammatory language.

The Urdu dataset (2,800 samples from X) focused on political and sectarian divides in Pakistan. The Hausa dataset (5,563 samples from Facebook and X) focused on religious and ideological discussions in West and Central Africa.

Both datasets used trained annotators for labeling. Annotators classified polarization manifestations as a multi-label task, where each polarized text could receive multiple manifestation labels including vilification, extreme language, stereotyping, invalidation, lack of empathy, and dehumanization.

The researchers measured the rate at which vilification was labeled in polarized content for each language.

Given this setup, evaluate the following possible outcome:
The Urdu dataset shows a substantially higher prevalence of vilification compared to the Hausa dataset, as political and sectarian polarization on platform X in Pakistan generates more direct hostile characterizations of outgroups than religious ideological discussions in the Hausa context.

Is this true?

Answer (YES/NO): YES